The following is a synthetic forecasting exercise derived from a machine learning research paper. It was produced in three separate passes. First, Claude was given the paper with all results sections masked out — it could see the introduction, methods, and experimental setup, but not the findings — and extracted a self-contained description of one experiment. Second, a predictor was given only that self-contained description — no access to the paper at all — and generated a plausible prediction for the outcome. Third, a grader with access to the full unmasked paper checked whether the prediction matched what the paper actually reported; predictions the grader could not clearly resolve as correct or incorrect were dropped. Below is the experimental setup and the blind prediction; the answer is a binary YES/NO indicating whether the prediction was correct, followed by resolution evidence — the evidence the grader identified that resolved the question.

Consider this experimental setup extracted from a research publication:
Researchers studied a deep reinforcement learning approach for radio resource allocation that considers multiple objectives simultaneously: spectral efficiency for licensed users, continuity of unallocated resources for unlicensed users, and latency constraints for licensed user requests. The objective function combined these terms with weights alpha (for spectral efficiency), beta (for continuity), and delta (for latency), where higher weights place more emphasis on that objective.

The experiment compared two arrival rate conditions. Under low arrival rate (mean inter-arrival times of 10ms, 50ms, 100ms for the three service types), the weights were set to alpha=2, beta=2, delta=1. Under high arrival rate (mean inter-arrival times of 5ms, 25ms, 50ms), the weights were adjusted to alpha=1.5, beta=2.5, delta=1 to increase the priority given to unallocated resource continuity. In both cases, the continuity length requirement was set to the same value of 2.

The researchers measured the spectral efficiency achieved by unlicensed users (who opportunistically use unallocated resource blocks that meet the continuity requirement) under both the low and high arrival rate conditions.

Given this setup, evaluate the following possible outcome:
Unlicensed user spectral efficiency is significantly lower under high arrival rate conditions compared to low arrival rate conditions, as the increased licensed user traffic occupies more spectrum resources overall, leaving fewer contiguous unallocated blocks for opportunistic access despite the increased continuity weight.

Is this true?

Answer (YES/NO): YES